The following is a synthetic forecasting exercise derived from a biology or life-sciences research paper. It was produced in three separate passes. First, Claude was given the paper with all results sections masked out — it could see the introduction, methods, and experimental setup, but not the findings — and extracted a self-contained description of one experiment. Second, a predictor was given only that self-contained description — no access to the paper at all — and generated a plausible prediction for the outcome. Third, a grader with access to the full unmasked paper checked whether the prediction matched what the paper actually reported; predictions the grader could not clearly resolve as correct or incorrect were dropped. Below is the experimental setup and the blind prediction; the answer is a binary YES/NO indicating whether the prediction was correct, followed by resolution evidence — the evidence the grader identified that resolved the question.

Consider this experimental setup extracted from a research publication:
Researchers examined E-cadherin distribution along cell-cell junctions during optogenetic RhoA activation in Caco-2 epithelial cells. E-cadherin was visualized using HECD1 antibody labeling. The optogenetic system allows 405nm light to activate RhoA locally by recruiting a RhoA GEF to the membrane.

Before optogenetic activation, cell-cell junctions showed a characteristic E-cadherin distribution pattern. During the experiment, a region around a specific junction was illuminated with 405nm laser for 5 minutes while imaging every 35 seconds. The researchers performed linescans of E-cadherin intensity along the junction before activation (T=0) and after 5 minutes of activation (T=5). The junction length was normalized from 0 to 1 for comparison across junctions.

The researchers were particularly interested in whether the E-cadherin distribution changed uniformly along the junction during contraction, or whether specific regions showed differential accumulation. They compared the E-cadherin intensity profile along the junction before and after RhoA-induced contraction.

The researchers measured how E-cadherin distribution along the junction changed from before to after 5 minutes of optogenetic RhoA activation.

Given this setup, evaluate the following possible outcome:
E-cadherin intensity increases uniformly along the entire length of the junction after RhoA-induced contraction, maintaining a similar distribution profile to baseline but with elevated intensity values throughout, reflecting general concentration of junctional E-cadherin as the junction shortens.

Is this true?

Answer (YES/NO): NO